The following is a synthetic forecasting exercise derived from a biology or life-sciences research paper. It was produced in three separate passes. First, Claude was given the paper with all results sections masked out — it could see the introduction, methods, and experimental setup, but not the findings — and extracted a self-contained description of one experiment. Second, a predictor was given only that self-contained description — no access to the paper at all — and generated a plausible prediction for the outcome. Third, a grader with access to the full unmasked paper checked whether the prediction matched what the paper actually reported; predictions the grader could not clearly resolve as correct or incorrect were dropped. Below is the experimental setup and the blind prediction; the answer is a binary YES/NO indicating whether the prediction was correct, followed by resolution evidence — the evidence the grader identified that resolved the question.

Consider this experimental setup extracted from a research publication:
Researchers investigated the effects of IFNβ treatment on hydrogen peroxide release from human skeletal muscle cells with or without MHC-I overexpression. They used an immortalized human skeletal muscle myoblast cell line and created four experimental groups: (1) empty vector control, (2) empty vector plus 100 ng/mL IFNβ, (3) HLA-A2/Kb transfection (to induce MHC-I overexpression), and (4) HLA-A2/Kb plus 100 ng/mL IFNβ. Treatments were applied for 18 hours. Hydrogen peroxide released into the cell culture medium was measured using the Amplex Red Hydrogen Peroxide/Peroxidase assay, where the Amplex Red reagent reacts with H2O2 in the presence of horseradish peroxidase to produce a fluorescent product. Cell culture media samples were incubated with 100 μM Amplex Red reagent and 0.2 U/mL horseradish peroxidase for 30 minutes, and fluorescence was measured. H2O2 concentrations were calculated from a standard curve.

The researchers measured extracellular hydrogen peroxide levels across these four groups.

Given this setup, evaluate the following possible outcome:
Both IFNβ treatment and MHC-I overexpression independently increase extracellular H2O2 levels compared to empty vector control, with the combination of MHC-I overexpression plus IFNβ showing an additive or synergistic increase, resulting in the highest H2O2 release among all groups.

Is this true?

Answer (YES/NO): NO